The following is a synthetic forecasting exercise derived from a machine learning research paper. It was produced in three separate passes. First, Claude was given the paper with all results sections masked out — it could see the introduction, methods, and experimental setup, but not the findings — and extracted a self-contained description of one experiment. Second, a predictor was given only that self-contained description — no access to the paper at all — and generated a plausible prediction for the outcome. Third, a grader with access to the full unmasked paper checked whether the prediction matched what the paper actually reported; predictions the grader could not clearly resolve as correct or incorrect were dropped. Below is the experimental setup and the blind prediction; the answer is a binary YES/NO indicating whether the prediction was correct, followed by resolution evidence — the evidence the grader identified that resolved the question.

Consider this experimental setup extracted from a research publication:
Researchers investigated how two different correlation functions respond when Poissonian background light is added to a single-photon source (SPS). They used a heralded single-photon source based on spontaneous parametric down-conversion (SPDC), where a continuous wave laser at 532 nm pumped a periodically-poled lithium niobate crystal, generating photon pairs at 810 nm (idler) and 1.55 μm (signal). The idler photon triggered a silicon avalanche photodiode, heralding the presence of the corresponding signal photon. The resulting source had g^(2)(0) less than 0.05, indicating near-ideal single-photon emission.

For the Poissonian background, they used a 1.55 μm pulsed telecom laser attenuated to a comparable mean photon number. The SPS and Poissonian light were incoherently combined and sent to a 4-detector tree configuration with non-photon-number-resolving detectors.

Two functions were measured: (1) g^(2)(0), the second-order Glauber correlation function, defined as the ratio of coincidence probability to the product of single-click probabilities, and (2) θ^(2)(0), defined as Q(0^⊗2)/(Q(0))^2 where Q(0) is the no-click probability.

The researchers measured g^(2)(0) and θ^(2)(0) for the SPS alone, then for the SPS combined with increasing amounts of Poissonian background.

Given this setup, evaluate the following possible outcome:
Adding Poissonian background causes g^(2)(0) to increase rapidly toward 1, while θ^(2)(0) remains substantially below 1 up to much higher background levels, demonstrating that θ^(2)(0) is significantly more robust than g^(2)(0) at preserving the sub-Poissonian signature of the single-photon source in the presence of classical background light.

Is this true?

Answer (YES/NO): YES